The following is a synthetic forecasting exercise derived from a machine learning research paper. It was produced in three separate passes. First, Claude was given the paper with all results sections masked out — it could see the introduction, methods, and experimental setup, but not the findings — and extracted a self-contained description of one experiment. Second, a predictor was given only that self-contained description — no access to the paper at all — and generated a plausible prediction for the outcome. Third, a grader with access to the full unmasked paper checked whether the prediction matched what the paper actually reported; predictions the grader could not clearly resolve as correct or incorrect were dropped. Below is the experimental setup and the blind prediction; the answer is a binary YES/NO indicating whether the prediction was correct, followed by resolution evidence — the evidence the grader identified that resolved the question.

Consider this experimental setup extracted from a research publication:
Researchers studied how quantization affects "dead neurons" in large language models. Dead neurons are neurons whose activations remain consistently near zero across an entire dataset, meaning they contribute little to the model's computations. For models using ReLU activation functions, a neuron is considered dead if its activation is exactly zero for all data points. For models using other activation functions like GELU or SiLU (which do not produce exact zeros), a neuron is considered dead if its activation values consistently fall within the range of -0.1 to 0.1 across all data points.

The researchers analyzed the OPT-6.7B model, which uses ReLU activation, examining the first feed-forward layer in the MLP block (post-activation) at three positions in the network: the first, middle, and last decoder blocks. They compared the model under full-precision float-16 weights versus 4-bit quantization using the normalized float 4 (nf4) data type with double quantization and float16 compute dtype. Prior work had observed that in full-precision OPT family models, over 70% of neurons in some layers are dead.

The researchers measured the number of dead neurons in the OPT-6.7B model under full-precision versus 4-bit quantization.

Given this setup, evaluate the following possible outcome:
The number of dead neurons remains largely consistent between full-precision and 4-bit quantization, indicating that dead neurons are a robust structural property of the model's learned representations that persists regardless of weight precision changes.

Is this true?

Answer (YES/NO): YES